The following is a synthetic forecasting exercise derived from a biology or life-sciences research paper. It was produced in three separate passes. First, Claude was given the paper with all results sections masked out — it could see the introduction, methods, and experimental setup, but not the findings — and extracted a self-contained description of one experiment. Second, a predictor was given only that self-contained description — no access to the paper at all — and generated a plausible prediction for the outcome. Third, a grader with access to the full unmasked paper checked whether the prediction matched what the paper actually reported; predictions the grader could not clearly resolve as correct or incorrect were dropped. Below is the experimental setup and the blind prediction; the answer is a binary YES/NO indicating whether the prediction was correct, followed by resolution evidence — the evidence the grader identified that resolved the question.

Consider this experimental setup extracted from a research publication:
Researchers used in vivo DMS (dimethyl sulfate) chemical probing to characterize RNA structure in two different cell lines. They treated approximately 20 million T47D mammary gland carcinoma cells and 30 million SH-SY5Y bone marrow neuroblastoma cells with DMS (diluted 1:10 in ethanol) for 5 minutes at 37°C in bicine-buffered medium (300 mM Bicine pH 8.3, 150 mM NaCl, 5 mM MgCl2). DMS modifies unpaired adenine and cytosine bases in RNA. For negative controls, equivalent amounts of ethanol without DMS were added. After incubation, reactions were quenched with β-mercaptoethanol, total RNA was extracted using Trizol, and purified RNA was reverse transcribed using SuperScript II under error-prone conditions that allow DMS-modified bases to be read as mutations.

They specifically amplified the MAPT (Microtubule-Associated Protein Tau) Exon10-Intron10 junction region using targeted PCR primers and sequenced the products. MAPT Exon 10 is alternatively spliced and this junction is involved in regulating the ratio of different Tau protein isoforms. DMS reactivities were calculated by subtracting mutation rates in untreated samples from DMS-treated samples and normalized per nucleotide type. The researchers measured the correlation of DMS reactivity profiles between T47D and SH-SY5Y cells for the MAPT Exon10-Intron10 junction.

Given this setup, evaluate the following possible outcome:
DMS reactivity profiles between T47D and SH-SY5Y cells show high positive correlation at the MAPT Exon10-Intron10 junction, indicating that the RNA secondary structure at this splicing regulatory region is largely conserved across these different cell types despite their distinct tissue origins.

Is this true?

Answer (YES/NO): YES